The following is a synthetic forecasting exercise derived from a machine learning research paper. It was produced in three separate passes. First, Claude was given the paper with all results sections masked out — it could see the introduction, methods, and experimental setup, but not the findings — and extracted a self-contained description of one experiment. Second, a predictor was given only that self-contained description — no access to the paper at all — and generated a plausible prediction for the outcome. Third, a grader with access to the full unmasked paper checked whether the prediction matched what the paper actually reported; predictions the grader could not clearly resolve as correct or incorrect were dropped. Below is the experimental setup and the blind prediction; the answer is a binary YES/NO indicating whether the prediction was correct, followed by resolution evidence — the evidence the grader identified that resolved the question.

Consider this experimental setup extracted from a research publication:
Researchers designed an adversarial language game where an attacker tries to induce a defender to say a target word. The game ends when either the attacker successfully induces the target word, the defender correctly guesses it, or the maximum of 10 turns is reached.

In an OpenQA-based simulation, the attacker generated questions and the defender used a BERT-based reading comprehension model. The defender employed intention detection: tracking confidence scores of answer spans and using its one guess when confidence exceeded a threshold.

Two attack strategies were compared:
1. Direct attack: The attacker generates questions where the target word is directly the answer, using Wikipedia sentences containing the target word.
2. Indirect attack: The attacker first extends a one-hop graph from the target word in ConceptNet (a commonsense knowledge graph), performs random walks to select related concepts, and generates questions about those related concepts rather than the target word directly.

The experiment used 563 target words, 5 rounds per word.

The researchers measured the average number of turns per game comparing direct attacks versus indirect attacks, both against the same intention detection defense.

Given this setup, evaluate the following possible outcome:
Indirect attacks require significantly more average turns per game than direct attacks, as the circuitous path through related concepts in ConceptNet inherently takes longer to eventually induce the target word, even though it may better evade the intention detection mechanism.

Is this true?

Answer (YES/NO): YES